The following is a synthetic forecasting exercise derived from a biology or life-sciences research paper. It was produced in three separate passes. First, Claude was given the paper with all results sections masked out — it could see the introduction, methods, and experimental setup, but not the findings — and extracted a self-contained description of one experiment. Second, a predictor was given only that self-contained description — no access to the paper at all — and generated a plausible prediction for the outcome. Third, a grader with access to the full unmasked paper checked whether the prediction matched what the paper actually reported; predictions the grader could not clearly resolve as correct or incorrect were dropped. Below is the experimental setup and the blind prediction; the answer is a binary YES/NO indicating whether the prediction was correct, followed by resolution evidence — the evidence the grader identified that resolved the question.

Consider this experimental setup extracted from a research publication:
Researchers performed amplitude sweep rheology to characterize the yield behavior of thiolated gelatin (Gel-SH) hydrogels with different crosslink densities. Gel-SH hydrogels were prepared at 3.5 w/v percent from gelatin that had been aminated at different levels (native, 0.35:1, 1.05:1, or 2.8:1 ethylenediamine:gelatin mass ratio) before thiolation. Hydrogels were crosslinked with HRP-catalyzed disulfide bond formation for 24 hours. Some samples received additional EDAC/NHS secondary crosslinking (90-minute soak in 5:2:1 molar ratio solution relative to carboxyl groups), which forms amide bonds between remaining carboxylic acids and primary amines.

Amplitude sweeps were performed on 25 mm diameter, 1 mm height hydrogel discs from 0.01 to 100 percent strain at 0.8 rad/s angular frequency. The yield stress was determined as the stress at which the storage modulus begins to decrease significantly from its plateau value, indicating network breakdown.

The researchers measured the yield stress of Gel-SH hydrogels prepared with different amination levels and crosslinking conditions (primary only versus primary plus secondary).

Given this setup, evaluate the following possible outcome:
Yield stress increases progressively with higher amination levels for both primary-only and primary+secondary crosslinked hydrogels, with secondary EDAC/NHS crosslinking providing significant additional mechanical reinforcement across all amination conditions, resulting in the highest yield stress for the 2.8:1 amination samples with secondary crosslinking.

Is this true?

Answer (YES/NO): NO